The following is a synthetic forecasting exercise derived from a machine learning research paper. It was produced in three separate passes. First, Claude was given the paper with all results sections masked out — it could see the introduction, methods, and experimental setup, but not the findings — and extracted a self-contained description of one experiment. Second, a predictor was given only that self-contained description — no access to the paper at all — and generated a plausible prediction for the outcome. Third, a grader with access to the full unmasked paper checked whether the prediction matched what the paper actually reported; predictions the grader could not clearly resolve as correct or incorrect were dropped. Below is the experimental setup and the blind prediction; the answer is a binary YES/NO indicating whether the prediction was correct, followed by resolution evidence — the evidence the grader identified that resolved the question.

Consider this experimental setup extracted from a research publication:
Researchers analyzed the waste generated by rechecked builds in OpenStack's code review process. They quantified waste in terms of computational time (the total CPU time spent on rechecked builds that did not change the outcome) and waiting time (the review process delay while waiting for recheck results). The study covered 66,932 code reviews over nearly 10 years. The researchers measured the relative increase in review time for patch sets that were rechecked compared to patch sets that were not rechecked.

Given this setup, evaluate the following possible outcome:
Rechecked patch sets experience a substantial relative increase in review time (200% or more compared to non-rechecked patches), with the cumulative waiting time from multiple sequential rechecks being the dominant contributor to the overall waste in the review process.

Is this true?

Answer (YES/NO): NO